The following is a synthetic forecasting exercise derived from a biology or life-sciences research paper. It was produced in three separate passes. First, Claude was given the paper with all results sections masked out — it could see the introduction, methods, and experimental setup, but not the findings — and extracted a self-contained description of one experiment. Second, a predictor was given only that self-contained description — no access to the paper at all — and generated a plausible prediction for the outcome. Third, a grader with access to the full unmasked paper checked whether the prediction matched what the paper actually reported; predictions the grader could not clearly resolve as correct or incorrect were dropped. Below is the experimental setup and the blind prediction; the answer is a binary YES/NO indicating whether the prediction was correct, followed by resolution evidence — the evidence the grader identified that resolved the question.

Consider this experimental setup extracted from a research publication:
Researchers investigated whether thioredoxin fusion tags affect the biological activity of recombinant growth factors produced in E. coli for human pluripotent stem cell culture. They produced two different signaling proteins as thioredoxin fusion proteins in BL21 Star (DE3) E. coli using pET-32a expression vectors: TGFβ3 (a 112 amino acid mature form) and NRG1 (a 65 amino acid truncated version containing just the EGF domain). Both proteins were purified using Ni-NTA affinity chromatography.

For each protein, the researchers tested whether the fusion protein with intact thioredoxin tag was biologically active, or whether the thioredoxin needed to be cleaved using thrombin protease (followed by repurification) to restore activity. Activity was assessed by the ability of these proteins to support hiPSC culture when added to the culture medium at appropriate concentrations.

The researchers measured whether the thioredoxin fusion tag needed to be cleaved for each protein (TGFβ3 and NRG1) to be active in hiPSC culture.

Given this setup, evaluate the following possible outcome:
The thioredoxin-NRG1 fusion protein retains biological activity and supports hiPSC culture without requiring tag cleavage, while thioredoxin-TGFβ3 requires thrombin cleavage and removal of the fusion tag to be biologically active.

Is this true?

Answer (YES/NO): NO